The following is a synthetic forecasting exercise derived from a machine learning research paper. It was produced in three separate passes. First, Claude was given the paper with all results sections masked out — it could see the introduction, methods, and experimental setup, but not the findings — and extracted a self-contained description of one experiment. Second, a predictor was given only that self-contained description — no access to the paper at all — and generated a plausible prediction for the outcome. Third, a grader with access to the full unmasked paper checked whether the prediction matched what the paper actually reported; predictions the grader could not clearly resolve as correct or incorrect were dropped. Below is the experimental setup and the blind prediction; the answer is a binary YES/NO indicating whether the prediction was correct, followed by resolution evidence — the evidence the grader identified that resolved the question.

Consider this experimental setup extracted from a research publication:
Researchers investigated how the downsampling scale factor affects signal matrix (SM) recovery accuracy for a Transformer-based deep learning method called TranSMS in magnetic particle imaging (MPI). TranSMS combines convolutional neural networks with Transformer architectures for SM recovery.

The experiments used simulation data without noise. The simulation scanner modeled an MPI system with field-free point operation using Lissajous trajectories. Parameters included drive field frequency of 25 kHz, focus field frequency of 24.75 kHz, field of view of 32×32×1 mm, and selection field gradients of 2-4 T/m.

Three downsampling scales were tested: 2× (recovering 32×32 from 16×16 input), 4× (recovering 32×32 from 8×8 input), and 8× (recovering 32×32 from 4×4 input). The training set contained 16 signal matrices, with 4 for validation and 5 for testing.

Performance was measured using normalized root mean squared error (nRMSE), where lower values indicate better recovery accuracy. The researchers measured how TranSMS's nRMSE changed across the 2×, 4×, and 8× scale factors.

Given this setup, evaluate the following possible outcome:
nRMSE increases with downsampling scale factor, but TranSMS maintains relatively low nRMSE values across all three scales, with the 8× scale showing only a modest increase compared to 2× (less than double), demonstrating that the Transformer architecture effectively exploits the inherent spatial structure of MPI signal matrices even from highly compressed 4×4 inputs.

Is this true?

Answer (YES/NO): NO